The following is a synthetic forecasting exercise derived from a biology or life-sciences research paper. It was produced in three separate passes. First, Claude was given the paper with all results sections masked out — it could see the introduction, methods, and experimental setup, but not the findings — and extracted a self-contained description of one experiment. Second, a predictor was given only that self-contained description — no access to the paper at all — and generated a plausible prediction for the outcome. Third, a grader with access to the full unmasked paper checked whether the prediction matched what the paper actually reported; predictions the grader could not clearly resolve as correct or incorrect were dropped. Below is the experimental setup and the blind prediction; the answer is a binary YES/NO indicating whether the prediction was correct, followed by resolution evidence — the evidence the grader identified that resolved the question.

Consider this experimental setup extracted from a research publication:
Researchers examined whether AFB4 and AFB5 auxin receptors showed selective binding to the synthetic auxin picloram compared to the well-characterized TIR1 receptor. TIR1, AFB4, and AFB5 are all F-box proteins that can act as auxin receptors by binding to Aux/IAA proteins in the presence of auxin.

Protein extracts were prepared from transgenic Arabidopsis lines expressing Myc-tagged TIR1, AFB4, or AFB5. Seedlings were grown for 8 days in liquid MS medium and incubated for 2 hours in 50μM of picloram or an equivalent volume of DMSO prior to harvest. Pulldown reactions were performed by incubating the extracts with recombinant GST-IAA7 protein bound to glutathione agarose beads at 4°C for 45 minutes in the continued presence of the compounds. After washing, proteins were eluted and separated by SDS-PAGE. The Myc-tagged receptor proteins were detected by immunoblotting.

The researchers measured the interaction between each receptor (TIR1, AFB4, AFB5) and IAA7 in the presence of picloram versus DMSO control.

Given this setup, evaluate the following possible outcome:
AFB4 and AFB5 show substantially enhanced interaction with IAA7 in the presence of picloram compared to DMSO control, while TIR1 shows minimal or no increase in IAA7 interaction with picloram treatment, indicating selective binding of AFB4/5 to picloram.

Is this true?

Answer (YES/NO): YES